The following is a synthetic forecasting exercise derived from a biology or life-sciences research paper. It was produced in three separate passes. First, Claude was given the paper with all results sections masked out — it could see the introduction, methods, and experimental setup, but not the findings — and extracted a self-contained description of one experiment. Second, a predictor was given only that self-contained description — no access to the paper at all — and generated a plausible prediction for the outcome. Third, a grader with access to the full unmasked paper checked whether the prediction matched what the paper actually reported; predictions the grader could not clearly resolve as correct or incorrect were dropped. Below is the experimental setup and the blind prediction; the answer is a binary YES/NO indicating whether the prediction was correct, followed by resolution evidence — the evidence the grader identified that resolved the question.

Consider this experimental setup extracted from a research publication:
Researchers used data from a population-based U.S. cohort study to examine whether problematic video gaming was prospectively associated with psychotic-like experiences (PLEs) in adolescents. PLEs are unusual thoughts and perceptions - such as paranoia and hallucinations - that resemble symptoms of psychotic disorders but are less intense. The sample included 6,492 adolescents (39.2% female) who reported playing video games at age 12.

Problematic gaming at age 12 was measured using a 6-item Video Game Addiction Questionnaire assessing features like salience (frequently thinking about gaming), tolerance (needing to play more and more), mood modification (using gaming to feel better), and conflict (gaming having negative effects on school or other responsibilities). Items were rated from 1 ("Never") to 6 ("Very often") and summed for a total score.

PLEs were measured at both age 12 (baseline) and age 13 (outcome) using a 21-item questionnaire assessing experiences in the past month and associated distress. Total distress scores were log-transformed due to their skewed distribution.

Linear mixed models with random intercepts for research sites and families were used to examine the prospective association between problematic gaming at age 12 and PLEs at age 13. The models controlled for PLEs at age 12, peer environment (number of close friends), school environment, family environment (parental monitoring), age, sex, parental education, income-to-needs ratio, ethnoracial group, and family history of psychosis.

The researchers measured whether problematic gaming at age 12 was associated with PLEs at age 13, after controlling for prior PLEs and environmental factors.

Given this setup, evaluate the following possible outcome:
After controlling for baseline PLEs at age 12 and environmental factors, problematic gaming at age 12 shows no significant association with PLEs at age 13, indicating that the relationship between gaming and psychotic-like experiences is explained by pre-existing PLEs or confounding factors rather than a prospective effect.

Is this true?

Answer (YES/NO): NO